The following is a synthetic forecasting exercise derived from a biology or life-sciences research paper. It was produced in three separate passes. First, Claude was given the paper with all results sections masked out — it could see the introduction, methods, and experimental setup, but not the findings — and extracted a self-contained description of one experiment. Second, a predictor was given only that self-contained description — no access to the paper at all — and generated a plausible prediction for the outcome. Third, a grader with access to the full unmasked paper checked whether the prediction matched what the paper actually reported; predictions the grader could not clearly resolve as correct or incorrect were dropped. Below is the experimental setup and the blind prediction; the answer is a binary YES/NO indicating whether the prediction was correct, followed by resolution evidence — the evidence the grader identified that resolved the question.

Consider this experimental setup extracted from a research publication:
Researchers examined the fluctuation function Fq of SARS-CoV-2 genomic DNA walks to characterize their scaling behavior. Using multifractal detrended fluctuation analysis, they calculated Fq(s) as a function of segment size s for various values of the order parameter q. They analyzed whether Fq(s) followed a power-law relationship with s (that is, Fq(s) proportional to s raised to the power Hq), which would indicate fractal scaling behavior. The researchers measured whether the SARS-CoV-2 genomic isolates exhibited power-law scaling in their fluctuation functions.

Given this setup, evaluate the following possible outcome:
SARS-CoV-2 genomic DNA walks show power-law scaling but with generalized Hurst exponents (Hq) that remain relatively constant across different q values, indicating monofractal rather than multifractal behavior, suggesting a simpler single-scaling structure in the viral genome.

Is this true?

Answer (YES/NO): NO